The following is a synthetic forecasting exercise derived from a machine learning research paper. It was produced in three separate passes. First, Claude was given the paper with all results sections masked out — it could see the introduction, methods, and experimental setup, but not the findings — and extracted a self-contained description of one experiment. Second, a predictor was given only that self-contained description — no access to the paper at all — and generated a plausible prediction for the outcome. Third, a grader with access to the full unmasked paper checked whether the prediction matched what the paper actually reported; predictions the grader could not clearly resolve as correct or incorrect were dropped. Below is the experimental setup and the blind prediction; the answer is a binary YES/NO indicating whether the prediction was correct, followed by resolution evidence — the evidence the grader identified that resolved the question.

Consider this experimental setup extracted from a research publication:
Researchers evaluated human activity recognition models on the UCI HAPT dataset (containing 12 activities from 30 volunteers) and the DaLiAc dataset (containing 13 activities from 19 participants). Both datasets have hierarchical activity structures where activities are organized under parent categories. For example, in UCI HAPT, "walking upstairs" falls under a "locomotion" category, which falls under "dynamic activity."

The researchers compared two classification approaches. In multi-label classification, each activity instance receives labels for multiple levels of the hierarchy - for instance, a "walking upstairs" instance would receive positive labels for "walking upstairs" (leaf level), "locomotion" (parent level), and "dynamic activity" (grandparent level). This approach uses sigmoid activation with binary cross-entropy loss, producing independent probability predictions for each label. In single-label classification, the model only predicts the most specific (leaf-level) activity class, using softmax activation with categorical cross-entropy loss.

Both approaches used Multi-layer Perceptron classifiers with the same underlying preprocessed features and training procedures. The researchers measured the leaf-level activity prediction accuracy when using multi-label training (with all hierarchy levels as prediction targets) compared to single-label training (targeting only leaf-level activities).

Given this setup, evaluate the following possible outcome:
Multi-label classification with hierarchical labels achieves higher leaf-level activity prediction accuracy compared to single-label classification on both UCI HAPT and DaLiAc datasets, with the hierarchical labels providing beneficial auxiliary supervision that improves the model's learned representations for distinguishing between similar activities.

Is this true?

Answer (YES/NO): NO